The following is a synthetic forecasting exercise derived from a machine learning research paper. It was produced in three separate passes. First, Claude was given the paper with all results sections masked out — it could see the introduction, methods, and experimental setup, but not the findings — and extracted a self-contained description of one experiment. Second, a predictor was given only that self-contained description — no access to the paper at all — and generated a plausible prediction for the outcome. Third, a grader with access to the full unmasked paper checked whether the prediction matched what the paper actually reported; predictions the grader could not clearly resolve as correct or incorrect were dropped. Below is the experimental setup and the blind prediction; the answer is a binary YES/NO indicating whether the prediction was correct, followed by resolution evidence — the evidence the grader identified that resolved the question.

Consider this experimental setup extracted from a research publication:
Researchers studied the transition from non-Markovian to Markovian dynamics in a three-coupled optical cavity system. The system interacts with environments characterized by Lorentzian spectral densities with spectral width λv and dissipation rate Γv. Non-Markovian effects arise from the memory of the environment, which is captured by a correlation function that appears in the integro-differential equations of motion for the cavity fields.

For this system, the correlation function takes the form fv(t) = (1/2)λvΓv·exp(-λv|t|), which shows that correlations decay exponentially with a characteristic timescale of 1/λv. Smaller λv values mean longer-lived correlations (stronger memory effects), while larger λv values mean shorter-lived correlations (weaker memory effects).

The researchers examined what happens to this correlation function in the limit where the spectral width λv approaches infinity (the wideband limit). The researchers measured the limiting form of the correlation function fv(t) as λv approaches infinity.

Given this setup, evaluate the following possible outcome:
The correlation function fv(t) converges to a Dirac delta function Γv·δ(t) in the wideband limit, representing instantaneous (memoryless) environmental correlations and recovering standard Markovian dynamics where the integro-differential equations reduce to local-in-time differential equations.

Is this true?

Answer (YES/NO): YES